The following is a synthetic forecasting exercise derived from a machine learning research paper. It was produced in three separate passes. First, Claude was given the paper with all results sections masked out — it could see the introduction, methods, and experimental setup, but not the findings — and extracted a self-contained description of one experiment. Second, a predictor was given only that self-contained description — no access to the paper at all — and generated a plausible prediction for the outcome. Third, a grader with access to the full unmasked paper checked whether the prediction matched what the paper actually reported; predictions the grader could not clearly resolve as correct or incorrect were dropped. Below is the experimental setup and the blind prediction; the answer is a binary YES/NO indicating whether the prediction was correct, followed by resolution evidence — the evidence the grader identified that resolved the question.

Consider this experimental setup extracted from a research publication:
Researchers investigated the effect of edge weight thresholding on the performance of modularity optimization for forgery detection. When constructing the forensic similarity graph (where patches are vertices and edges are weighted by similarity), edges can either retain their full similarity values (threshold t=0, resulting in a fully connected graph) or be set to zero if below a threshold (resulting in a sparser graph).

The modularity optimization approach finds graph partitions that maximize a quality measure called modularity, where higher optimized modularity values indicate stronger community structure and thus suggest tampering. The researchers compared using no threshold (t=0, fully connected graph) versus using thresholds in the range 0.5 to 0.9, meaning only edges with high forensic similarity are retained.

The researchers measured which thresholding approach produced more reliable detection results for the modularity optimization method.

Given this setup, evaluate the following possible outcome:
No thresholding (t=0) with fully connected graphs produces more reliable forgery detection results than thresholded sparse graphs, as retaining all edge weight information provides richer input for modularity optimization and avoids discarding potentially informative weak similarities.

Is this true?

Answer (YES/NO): NO